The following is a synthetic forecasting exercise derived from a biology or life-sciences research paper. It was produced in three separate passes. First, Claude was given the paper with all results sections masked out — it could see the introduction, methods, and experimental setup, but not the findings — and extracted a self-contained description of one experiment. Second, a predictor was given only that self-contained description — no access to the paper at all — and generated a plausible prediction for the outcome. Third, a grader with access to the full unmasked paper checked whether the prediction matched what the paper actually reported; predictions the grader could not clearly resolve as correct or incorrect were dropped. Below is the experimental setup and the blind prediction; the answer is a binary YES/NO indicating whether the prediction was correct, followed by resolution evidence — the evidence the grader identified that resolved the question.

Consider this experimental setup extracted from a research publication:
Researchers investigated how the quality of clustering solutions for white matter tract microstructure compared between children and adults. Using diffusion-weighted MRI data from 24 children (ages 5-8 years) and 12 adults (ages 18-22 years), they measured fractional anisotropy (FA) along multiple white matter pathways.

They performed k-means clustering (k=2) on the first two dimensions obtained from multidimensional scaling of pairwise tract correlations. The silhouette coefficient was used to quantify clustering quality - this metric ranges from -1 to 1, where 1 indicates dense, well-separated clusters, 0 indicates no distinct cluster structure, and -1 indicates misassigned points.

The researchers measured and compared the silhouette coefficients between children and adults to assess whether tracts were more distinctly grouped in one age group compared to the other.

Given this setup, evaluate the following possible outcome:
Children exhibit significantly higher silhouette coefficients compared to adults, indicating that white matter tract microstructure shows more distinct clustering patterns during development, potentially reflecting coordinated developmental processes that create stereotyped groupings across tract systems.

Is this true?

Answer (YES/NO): NO